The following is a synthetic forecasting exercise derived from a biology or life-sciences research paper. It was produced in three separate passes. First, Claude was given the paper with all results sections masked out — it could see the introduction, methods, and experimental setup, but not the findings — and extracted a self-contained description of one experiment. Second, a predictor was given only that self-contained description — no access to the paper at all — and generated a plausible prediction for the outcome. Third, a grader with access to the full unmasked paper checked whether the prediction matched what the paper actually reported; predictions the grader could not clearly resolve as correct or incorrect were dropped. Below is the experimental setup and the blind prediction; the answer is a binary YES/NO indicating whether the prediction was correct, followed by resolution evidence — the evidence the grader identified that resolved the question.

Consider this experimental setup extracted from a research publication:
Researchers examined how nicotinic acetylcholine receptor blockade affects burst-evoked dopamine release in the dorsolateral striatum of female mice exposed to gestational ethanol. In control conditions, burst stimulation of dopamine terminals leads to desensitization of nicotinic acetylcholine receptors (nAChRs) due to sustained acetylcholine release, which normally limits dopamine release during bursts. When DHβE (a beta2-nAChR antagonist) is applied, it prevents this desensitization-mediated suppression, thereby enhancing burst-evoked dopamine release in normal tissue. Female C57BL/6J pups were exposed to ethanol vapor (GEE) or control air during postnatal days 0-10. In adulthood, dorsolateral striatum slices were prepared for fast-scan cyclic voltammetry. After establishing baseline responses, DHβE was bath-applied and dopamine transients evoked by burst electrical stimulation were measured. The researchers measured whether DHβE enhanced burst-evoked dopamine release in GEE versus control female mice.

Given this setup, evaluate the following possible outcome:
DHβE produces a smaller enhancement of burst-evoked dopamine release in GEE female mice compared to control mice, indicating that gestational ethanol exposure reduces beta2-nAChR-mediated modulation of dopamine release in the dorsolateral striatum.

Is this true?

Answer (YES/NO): YES